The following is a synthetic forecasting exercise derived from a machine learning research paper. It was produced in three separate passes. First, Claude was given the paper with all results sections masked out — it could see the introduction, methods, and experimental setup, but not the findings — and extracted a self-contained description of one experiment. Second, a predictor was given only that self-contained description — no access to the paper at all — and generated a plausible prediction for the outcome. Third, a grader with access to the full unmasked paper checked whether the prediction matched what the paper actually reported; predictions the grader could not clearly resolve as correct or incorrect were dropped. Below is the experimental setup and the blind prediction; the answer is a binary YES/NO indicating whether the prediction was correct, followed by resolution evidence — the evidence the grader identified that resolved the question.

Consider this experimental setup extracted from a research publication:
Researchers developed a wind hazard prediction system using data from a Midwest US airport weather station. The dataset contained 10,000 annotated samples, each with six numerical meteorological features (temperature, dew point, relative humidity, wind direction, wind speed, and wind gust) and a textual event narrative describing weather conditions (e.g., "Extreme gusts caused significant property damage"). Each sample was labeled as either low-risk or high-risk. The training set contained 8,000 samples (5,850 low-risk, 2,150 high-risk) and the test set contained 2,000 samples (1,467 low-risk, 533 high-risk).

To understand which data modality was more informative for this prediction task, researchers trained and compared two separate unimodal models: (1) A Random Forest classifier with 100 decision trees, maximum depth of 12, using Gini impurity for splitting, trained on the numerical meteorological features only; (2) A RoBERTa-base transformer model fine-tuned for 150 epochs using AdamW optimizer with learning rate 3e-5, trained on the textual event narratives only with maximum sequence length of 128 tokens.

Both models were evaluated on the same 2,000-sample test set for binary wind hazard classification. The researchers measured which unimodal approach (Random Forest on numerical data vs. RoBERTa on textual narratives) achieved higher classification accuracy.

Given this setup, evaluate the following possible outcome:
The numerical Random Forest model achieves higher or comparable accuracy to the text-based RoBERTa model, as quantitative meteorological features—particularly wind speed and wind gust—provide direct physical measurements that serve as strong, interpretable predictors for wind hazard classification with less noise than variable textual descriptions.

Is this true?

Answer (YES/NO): YES